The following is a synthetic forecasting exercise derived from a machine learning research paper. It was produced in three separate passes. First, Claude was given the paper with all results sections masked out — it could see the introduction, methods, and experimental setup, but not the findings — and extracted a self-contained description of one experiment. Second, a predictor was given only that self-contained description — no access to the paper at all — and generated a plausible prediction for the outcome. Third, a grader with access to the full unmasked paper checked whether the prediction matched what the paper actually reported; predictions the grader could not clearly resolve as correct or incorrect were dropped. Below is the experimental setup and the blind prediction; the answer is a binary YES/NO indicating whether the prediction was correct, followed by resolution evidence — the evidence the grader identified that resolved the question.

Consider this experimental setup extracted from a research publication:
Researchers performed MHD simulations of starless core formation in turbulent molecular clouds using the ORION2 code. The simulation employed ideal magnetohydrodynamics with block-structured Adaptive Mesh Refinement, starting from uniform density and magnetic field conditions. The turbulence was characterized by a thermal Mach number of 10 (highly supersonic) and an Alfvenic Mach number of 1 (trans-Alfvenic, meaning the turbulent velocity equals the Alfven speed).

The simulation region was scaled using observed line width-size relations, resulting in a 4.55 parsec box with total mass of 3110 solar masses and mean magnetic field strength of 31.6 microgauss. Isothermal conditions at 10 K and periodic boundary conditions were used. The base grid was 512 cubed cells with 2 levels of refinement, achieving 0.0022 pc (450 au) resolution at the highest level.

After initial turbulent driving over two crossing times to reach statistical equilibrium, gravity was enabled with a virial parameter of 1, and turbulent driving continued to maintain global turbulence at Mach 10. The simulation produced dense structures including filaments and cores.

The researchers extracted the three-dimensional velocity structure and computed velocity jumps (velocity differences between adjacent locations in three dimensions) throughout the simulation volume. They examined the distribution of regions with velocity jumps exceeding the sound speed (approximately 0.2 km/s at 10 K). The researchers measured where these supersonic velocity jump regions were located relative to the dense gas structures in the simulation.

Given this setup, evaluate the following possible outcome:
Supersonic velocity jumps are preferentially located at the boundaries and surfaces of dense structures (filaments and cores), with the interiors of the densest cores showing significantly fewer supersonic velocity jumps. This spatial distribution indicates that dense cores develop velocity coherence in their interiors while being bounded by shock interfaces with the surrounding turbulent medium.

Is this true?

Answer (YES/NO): YES